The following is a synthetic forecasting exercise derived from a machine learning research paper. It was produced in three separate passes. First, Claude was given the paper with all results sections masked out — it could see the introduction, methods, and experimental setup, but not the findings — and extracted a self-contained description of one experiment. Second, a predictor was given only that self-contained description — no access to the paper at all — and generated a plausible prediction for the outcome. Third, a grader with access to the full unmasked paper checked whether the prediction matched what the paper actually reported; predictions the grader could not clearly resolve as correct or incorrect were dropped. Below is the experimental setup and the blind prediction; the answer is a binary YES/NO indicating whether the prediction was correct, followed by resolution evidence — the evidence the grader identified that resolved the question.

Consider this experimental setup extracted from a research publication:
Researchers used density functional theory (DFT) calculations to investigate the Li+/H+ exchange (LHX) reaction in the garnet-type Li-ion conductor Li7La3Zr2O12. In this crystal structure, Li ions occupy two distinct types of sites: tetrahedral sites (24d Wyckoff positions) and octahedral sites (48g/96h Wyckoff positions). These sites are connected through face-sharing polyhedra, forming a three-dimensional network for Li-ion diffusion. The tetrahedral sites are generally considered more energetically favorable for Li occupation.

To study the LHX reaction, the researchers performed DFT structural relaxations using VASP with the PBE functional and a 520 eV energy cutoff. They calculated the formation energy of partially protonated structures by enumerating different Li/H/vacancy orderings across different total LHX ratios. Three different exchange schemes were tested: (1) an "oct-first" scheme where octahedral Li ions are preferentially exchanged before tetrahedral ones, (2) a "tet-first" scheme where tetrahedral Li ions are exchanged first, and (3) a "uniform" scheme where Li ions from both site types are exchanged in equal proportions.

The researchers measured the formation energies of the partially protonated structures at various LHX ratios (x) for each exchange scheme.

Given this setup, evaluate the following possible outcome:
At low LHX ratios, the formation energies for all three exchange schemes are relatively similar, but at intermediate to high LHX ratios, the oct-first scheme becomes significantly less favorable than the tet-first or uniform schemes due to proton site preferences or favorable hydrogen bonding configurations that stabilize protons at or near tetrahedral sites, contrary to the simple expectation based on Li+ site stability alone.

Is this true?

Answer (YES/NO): NO